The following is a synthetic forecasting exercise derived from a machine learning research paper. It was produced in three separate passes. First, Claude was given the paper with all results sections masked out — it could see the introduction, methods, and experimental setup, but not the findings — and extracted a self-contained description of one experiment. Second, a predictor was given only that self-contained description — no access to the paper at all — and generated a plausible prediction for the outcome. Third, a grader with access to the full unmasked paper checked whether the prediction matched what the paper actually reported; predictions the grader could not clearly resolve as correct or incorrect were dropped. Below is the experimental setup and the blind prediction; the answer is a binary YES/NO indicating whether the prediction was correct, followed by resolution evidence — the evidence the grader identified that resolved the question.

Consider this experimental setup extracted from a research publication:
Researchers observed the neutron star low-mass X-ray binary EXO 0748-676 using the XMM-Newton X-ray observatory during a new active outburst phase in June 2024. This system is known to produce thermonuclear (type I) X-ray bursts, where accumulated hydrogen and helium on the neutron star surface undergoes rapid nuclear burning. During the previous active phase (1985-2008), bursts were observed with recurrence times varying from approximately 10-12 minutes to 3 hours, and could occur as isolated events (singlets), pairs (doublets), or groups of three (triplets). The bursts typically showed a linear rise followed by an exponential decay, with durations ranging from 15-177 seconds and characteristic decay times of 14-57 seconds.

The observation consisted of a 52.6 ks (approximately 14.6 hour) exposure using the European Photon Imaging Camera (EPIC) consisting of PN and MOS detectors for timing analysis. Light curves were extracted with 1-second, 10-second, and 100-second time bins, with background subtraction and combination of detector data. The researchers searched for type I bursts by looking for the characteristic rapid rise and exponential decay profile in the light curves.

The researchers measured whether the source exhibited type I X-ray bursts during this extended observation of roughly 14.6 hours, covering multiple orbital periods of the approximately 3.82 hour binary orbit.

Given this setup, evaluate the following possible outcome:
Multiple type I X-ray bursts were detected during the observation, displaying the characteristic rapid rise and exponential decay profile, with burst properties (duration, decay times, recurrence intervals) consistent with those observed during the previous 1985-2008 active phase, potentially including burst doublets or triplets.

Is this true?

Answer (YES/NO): NO